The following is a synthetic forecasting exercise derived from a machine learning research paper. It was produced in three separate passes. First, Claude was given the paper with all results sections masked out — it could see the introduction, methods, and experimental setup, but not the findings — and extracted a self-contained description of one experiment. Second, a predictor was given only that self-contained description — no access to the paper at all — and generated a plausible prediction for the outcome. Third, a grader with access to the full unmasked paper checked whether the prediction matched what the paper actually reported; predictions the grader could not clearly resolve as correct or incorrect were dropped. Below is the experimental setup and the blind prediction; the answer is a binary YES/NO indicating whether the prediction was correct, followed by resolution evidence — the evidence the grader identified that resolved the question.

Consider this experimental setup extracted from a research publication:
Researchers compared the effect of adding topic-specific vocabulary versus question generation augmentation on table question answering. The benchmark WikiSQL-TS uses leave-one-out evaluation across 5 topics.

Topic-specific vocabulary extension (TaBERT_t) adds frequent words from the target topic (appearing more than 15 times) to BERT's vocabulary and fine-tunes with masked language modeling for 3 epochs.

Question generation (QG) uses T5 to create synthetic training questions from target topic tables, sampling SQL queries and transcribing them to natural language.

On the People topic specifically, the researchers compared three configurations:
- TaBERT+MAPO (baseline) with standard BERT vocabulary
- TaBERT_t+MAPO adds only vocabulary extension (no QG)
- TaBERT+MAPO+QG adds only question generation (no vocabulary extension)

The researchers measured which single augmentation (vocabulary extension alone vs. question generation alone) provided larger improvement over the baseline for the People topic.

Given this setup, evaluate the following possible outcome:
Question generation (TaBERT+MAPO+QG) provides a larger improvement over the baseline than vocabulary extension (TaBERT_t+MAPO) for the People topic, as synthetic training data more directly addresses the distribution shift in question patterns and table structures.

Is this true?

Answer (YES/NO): YES